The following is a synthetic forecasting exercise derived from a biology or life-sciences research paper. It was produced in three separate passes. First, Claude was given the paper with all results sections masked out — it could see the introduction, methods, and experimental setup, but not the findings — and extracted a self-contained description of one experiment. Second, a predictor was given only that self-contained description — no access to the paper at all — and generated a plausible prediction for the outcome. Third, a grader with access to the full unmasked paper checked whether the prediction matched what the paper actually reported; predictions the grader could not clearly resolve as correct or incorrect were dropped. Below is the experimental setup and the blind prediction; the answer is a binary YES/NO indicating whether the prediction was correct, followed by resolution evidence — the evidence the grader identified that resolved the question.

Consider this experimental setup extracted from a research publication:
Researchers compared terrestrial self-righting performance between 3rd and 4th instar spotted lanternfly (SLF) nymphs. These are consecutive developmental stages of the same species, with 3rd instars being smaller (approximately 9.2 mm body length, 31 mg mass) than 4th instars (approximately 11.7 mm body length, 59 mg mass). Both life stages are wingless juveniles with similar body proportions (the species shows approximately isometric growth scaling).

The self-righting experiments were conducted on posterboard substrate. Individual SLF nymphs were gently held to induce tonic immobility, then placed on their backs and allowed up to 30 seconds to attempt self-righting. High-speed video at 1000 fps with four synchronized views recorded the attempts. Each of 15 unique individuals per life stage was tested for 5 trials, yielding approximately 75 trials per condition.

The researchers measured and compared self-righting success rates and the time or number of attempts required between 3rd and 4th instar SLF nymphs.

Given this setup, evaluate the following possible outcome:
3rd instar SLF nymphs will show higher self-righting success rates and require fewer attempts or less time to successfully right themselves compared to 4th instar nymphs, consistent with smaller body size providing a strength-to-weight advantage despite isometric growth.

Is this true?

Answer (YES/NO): NO